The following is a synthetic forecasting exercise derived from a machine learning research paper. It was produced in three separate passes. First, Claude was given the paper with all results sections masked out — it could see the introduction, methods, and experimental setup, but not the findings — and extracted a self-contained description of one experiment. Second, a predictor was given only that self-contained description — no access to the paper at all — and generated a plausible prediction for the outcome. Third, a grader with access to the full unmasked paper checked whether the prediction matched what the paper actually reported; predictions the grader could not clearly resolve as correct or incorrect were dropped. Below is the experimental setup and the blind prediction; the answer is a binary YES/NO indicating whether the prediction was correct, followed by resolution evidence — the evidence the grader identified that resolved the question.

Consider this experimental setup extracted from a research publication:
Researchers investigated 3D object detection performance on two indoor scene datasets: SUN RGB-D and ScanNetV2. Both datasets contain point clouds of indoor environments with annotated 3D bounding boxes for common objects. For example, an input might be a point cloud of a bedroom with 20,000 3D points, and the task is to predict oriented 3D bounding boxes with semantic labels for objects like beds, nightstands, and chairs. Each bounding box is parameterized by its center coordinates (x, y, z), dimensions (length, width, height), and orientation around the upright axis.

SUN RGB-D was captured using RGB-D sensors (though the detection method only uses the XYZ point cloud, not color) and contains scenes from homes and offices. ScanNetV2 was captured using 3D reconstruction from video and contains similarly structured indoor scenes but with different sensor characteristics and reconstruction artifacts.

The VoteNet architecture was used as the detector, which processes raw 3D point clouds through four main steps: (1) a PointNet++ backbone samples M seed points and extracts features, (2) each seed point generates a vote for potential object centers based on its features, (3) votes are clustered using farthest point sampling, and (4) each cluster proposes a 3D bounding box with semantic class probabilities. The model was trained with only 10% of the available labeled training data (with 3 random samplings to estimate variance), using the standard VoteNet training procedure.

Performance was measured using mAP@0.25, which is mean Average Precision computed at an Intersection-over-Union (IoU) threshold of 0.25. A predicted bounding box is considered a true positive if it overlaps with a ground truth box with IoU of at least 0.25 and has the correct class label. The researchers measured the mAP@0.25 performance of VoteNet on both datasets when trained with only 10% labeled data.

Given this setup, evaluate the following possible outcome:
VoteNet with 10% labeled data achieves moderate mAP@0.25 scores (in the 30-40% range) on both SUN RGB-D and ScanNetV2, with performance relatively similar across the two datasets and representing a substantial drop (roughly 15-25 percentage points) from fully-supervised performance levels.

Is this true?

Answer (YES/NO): NO